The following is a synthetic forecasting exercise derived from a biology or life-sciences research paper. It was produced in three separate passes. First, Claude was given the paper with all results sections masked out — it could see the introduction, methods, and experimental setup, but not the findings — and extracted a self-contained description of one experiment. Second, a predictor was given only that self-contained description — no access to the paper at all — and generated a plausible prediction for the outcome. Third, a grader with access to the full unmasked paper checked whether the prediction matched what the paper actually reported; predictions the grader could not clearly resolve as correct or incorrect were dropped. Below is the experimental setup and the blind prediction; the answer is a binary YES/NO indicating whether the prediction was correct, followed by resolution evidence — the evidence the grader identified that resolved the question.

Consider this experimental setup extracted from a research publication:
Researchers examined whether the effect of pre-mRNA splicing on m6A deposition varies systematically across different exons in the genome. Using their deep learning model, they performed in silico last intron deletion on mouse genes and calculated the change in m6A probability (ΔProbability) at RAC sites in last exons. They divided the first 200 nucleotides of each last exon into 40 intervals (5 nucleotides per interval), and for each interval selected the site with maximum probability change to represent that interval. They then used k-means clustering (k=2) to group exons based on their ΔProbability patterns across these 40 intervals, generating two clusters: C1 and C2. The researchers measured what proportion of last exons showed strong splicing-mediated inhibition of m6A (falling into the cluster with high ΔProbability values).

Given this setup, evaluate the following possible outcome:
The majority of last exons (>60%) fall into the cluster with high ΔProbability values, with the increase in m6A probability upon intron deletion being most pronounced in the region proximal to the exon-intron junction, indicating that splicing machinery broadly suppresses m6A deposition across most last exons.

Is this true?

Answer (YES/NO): NO